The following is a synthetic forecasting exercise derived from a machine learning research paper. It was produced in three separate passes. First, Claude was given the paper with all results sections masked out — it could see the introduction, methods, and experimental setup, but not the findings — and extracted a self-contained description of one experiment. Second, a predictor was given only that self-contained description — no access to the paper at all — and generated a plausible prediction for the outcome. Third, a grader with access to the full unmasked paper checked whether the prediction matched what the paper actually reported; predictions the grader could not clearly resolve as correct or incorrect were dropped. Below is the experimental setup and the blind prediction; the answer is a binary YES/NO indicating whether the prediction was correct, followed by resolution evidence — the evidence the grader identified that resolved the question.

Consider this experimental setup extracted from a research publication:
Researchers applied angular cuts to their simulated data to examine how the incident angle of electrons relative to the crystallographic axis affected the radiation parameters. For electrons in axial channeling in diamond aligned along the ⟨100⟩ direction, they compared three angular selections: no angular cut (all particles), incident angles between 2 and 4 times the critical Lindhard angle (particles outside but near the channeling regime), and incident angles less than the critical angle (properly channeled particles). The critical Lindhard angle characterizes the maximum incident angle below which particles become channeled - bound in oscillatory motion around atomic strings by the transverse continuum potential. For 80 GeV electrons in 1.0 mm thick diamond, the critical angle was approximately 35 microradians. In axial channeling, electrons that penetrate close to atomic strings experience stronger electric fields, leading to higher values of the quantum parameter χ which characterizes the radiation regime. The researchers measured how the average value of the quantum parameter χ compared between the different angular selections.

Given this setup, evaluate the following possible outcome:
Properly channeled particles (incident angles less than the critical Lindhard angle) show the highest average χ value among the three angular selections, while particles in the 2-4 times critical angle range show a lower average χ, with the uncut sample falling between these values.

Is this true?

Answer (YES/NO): YES